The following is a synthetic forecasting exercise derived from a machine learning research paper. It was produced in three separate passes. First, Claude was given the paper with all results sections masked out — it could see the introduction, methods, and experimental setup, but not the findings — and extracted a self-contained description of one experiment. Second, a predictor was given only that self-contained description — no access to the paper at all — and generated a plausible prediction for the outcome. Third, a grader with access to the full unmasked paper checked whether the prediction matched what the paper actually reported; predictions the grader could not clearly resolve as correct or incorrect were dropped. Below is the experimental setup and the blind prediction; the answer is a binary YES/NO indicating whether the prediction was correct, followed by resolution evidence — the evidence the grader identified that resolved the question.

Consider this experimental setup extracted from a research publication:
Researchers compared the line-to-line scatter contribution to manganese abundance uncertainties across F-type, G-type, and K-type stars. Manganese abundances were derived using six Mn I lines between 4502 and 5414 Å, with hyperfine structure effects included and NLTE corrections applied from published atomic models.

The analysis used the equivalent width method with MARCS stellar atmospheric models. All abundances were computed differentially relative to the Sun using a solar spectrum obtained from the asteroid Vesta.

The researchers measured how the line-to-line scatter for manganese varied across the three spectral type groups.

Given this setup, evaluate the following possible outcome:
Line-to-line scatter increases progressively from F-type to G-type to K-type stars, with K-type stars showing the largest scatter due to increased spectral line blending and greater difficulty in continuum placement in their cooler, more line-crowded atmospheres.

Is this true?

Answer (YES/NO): NO